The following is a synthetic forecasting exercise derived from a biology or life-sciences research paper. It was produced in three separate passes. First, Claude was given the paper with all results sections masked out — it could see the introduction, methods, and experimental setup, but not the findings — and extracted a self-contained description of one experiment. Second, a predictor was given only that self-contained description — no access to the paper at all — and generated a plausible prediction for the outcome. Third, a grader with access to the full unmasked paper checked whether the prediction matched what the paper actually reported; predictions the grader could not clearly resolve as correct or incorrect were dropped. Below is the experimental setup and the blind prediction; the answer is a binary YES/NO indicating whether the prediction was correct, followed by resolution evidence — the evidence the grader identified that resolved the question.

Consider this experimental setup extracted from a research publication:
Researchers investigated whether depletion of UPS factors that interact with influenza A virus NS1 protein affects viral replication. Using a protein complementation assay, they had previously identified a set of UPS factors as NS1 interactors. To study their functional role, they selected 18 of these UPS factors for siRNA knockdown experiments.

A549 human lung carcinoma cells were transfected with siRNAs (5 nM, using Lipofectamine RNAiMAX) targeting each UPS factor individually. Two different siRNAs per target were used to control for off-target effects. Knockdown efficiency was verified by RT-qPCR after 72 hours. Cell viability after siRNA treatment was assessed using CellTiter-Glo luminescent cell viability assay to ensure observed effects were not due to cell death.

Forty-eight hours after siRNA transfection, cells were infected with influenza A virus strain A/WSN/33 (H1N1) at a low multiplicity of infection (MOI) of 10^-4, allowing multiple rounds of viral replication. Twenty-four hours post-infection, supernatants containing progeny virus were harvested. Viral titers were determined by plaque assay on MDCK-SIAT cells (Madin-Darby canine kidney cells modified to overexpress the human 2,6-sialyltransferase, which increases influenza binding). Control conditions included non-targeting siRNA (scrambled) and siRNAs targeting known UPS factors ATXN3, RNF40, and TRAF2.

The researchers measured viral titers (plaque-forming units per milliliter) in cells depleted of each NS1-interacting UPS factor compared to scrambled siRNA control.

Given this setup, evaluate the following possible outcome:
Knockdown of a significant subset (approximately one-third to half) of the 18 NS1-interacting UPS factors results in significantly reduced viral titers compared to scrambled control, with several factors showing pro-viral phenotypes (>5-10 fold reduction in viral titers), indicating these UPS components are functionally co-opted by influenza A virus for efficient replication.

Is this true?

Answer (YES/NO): NO